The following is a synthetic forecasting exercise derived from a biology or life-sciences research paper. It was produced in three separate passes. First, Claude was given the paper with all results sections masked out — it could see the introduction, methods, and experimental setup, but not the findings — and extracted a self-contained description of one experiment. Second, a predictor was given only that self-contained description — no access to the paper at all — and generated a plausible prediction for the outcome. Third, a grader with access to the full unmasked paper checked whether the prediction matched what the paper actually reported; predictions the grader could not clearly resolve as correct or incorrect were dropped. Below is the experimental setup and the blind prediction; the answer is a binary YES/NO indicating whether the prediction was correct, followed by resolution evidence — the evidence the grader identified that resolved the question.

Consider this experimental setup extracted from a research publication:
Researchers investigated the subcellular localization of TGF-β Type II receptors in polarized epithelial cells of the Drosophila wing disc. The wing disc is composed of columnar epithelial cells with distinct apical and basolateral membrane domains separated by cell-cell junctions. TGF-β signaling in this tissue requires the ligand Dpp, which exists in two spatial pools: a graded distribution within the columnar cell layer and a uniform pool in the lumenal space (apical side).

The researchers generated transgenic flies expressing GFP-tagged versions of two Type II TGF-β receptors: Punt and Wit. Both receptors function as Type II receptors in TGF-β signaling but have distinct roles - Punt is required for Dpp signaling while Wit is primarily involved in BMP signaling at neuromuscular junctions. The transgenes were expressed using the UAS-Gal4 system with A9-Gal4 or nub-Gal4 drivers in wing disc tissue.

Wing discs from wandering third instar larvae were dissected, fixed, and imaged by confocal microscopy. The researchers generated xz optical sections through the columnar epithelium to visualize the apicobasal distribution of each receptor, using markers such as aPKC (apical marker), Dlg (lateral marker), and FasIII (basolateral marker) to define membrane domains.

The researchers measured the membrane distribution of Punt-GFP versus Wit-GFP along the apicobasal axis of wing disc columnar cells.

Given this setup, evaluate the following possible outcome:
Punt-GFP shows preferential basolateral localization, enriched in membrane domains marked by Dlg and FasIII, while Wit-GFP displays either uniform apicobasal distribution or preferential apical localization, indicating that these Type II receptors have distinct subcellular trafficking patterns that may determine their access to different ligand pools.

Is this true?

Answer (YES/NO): YES